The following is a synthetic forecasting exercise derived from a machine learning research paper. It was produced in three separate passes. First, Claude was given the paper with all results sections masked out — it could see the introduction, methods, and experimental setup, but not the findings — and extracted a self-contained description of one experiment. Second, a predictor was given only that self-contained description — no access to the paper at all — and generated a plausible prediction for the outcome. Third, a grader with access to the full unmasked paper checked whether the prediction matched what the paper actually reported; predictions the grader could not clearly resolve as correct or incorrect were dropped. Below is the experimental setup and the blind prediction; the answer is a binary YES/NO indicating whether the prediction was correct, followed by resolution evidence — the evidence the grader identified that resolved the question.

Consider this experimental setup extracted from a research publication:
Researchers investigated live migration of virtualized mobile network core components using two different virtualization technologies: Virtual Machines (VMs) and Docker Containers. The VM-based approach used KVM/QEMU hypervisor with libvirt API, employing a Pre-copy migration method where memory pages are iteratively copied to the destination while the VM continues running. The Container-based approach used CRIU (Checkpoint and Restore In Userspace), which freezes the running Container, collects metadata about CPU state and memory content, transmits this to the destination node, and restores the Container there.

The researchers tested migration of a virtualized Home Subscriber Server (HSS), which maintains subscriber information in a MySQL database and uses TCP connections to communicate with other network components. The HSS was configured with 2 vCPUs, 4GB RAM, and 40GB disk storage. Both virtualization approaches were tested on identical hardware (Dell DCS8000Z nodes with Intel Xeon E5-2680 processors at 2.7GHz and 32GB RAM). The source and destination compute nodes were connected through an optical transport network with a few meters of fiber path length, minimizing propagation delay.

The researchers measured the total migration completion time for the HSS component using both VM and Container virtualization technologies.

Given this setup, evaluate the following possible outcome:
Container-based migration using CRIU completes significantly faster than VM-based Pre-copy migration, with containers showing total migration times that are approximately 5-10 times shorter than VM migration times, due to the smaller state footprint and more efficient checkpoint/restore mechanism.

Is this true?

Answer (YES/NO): NO